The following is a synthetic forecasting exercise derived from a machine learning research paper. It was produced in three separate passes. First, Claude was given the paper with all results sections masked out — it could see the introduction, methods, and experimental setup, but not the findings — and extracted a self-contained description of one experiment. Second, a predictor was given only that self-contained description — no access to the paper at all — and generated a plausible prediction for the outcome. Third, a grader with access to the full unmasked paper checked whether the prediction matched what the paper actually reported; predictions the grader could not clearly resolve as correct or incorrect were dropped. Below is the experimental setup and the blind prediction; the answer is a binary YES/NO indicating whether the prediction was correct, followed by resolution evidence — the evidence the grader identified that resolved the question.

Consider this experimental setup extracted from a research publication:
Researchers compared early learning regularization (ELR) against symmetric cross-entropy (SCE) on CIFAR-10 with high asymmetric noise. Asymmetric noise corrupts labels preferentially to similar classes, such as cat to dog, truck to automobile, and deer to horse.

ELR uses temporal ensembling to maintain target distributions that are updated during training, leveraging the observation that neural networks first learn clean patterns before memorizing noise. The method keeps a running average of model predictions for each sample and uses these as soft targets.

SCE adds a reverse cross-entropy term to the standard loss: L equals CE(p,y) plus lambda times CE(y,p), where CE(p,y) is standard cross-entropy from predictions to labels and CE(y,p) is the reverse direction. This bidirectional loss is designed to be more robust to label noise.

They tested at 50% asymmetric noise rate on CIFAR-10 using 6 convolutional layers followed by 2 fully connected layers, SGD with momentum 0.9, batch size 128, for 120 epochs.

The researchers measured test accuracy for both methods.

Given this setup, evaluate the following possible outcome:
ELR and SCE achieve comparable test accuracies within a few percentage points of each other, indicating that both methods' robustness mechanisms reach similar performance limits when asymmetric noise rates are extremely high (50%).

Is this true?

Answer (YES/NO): NO